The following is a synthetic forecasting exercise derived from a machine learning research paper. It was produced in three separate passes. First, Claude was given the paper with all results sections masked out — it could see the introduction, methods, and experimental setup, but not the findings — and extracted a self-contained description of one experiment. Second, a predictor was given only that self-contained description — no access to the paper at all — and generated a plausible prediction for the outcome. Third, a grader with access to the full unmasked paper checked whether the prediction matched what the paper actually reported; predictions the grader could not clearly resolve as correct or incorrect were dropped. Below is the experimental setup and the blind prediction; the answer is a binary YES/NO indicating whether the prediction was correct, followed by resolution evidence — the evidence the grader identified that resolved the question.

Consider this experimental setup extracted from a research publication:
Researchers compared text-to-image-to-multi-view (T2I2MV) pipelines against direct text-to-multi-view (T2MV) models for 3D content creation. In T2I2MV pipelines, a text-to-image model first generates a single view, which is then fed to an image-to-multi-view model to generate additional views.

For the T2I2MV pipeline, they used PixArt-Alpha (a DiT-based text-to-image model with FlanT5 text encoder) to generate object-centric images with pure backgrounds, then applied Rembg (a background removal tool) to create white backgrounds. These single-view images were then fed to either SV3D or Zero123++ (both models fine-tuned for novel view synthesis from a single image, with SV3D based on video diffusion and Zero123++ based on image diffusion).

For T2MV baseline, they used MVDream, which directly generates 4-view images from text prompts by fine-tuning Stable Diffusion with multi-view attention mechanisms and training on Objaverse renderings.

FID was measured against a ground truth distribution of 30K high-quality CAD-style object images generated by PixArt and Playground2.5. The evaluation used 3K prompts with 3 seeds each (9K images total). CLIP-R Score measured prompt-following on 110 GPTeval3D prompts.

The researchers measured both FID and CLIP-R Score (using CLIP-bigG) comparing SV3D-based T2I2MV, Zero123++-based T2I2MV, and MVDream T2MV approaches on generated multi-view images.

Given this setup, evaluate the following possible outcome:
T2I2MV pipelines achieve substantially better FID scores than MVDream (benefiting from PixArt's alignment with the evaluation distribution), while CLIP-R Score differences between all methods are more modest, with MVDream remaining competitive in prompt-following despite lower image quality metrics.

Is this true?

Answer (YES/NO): NO